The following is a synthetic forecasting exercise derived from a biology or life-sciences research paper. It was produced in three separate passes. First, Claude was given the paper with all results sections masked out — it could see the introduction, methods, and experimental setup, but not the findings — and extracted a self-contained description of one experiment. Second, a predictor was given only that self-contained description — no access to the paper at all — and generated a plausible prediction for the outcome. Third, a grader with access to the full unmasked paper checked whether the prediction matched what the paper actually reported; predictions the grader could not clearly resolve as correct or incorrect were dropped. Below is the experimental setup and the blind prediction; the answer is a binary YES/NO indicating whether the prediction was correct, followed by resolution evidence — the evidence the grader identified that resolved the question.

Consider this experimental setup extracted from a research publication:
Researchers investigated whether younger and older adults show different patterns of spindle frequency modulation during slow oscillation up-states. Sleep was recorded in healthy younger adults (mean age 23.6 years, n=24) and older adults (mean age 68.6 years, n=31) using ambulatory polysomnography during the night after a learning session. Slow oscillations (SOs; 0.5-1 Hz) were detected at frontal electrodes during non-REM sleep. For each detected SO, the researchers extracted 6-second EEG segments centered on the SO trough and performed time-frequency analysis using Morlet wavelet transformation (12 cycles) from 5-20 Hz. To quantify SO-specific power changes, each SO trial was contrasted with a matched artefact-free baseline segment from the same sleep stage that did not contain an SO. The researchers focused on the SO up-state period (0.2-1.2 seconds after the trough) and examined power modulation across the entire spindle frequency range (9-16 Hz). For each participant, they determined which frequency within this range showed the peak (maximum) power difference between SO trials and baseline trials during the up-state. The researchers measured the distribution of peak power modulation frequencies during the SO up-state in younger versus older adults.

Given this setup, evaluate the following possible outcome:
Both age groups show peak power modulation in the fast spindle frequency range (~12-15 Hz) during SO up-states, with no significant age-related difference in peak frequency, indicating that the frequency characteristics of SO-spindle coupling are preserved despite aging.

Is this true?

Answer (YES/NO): NO